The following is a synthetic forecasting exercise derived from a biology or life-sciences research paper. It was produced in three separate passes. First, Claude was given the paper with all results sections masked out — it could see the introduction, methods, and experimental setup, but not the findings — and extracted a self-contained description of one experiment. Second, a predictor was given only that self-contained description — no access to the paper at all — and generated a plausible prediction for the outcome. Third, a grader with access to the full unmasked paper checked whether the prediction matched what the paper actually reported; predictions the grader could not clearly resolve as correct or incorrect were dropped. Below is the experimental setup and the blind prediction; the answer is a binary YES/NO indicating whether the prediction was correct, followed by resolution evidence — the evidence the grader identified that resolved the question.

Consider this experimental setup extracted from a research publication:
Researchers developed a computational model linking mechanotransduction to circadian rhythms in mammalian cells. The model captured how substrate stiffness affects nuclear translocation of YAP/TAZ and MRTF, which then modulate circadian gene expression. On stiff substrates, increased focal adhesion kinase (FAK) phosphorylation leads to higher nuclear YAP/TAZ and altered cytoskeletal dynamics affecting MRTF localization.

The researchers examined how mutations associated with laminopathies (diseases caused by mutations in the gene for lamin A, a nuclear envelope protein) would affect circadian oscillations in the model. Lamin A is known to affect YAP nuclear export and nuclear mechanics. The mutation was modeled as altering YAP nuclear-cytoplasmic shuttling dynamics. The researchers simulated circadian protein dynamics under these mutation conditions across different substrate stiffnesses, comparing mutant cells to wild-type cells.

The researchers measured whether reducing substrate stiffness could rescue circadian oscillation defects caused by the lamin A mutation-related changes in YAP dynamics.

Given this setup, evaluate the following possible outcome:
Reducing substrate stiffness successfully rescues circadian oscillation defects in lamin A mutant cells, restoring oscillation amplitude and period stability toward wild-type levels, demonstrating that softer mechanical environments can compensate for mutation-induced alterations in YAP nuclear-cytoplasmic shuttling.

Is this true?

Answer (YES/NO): YES